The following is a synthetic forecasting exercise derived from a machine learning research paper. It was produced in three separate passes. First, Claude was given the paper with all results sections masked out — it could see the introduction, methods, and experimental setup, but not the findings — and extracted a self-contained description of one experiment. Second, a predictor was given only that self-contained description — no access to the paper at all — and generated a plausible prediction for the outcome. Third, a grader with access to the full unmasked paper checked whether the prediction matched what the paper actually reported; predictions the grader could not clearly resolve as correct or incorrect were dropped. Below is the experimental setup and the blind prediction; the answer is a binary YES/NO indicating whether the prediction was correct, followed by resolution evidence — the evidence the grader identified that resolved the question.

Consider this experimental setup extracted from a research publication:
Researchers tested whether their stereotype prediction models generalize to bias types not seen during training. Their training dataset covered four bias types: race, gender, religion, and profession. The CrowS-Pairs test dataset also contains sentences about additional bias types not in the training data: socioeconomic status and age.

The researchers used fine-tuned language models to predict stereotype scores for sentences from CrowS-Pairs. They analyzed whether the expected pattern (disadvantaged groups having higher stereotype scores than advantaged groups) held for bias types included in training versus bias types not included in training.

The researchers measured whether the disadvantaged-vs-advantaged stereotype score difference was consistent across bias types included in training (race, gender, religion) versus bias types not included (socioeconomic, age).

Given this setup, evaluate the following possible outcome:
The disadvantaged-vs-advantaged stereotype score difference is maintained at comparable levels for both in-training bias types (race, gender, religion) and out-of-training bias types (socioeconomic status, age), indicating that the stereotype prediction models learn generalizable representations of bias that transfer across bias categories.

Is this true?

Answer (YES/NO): NO